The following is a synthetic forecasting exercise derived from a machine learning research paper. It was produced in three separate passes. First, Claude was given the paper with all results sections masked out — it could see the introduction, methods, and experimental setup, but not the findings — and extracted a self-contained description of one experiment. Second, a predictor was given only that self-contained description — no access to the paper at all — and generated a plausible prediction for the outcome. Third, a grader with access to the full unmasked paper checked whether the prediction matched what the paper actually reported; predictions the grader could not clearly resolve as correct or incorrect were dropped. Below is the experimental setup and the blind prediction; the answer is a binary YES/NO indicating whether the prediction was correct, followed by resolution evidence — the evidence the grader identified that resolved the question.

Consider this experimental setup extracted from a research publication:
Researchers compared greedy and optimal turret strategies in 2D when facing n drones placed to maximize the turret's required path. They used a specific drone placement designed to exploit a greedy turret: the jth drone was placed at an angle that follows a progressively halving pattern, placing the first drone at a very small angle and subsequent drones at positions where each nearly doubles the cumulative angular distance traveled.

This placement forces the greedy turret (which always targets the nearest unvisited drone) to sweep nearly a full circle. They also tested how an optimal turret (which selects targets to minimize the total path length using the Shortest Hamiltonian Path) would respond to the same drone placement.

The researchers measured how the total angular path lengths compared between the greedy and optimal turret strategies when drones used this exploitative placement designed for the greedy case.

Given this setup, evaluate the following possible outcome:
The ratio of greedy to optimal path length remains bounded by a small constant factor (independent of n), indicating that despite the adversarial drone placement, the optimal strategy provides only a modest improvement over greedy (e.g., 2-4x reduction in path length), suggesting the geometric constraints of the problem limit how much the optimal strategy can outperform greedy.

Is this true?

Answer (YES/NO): YES